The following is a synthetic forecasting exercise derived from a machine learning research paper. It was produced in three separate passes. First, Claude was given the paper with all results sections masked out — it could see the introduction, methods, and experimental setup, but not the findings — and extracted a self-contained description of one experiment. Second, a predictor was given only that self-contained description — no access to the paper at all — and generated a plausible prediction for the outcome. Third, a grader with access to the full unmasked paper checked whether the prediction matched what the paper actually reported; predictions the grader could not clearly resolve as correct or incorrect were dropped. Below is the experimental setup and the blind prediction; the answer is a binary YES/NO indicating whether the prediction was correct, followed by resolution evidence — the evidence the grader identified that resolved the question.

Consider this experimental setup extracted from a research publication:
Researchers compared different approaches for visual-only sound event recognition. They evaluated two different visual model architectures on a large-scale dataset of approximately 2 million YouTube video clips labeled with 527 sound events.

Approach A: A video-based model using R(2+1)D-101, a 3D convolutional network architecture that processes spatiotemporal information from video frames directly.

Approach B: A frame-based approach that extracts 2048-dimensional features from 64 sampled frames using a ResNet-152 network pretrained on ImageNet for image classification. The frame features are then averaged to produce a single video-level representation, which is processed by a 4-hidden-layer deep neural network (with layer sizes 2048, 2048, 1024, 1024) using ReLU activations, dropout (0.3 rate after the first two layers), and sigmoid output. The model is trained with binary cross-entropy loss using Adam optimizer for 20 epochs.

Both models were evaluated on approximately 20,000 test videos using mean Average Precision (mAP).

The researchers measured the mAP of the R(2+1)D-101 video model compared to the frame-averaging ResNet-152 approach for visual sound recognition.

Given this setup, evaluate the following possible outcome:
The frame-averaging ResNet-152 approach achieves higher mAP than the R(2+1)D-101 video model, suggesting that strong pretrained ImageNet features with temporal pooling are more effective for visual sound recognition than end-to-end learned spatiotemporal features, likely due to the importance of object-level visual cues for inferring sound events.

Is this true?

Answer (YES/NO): YES